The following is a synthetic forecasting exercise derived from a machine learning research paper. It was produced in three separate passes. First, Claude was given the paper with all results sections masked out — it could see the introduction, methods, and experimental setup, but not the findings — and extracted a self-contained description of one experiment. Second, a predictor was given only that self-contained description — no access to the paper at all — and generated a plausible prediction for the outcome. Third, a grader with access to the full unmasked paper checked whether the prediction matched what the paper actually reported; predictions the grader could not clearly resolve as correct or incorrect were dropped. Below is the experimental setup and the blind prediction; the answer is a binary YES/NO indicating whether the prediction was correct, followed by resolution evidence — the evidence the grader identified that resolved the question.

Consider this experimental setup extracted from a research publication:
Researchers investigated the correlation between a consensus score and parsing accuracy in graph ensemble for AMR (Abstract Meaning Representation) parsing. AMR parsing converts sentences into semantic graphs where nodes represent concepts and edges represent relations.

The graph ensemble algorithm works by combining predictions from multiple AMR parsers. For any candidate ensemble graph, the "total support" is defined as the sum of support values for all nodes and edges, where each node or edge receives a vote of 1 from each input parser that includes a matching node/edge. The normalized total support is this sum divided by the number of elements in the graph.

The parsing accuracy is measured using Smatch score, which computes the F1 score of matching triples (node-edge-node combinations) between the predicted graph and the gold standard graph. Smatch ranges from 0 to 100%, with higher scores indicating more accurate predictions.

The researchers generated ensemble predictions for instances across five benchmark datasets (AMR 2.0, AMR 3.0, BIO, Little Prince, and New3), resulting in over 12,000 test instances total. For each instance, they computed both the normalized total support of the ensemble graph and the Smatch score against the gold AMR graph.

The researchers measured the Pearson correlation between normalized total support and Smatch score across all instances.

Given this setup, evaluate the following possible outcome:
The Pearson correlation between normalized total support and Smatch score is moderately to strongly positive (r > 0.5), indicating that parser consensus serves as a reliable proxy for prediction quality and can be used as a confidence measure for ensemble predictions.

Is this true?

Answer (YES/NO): YES